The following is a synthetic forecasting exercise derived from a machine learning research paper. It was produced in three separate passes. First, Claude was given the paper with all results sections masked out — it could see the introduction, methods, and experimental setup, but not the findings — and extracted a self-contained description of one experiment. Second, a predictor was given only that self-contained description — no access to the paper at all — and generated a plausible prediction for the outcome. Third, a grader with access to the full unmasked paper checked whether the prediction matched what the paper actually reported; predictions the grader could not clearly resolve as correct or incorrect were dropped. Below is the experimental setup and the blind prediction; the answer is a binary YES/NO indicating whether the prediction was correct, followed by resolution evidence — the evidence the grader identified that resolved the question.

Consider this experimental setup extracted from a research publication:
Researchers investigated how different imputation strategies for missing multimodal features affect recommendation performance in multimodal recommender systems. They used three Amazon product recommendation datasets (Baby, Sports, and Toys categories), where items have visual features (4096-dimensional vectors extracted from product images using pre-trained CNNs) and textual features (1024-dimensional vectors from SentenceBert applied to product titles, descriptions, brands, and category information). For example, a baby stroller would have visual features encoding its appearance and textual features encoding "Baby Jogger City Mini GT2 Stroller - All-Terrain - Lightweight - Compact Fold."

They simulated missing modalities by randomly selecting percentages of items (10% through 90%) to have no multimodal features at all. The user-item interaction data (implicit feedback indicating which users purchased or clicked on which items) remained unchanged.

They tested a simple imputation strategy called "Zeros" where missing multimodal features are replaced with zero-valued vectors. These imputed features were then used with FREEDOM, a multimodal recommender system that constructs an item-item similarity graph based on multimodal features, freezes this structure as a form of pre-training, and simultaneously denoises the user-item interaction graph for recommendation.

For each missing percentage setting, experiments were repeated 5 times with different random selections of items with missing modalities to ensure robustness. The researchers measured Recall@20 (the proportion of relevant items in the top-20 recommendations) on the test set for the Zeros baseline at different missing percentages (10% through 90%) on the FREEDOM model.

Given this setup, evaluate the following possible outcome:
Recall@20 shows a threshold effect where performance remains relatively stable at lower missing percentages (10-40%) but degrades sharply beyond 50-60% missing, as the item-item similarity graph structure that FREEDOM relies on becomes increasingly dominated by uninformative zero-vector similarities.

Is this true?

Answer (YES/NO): NO